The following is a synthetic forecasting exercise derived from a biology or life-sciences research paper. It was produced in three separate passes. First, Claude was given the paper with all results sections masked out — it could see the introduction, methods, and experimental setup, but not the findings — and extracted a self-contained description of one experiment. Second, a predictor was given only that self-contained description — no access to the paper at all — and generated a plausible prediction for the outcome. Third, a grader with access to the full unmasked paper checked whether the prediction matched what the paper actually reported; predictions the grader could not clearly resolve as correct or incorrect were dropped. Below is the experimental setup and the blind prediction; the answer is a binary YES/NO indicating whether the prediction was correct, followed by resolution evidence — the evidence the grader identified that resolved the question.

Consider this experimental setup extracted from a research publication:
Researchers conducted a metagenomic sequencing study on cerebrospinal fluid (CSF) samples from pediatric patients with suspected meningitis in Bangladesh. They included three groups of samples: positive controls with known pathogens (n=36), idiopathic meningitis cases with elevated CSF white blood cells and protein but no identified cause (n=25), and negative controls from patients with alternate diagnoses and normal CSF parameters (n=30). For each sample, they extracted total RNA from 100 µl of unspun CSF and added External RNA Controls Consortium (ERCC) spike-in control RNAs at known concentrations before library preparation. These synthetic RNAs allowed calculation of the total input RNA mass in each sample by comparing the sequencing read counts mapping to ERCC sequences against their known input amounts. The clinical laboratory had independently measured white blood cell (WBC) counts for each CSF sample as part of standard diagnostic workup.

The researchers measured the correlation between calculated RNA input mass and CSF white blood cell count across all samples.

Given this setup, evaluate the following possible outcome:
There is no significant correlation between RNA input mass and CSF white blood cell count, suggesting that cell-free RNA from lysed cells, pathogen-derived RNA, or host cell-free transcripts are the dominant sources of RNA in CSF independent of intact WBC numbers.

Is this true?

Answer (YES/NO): NO